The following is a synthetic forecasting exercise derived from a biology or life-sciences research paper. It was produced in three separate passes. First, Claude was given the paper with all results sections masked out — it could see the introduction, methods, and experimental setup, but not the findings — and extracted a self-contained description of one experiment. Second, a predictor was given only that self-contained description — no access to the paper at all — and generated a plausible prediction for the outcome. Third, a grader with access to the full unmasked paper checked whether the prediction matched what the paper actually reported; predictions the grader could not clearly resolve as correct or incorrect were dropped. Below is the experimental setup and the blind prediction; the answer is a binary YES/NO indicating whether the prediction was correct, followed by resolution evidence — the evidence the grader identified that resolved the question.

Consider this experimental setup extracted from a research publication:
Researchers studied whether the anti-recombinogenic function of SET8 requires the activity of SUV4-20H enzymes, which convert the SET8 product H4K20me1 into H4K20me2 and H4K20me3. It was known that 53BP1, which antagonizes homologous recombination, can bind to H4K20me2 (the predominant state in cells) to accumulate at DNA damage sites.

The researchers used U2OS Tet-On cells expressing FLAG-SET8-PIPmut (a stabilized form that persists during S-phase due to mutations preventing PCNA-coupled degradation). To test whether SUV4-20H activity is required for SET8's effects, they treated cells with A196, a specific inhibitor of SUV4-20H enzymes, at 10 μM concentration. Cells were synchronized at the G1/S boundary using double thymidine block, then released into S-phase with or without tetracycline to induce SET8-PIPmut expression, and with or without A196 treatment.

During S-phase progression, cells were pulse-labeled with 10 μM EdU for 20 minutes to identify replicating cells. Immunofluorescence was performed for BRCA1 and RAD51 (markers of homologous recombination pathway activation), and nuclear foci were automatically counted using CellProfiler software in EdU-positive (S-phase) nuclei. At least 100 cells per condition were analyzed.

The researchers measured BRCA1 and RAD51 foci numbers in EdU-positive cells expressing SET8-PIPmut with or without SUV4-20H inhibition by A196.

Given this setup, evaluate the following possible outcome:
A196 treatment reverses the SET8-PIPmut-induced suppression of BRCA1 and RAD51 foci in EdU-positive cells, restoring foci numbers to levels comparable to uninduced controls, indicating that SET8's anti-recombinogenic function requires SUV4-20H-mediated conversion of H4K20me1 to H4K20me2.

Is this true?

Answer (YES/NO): NO